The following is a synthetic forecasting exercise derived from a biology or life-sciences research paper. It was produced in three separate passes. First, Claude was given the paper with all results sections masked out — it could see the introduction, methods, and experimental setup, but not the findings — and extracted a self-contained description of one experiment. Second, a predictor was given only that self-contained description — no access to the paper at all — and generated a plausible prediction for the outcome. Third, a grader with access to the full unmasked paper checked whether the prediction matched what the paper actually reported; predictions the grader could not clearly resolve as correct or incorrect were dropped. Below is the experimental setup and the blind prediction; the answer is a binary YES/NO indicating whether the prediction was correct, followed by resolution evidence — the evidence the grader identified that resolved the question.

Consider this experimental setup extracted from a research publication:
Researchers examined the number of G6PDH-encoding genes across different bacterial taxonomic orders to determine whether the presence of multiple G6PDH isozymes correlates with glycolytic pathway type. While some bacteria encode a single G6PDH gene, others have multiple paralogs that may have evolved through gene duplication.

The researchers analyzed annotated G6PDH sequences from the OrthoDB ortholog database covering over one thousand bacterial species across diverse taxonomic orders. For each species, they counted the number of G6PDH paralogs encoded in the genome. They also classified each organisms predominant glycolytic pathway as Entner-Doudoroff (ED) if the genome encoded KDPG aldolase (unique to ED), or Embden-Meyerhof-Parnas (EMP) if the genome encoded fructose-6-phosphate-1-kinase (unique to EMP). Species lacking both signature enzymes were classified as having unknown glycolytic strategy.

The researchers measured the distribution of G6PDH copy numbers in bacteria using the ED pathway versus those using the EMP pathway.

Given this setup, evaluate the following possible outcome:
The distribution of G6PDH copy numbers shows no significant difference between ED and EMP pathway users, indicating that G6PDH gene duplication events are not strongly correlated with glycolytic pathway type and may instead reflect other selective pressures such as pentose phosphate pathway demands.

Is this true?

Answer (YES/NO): NO